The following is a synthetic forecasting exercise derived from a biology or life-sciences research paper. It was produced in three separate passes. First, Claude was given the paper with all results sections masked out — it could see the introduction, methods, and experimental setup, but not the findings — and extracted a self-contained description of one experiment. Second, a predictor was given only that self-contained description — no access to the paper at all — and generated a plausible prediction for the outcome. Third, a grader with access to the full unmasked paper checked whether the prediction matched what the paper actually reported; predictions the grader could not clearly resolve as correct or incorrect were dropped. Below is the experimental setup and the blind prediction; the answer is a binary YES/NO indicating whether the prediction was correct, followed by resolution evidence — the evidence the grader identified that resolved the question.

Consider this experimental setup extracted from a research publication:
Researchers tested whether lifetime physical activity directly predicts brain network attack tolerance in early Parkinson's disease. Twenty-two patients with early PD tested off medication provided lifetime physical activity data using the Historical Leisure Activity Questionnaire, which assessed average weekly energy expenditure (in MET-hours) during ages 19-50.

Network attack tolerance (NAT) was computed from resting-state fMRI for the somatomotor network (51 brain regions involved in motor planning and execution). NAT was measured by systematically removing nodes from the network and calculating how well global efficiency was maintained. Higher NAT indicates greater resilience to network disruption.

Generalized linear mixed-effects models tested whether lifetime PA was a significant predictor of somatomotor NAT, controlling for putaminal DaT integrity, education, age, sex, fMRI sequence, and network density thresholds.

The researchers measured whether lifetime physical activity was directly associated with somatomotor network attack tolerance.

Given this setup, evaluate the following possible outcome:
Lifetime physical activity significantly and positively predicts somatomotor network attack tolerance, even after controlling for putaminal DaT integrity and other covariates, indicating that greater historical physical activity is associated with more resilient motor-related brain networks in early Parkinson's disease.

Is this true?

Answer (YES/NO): NO